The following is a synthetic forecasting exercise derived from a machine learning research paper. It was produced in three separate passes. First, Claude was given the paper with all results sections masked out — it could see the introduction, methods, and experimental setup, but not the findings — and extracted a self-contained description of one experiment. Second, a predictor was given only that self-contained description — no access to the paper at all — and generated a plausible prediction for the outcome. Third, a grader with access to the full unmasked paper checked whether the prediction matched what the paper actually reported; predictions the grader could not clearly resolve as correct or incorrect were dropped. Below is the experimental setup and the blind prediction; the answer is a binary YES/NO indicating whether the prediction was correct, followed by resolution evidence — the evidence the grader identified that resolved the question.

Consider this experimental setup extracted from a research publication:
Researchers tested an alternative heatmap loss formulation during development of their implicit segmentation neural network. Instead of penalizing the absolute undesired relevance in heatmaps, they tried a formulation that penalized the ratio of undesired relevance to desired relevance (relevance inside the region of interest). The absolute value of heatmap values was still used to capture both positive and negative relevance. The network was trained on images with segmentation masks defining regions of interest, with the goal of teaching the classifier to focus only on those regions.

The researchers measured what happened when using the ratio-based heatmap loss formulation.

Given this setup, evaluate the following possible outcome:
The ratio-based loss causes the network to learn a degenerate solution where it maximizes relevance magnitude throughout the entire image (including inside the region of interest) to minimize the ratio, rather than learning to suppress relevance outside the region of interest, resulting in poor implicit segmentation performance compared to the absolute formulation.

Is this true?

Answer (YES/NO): NO